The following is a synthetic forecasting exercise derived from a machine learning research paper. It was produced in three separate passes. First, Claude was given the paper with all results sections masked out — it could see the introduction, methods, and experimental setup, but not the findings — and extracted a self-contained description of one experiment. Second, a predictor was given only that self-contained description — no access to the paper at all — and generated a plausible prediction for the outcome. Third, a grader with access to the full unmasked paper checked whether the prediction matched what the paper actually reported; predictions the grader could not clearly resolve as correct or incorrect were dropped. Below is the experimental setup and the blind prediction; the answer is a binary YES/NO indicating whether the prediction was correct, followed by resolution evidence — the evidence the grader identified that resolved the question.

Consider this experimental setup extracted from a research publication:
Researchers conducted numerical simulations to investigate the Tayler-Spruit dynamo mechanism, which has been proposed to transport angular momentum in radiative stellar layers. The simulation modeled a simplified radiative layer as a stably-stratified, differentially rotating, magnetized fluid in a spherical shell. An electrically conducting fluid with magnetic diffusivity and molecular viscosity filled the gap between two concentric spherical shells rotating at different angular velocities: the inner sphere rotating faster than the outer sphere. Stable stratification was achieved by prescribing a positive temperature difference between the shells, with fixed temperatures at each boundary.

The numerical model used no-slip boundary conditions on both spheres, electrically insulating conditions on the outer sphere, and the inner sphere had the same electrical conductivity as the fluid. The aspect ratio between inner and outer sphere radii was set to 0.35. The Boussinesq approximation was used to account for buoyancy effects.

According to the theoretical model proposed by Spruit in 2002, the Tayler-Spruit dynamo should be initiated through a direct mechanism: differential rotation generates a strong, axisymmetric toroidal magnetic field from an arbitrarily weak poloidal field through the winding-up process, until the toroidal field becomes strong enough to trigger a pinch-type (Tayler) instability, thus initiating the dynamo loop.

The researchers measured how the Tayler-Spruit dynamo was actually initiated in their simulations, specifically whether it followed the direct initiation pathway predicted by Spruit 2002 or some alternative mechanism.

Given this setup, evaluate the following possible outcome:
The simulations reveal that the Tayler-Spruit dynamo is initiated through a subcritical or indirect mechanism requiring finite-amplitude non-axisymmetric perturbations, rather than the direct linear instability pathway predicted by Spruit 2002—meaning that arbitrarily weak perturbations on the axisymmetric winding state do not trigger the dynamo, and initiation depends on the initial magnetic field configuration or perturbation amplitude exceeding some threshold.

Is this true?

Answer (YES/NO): YES